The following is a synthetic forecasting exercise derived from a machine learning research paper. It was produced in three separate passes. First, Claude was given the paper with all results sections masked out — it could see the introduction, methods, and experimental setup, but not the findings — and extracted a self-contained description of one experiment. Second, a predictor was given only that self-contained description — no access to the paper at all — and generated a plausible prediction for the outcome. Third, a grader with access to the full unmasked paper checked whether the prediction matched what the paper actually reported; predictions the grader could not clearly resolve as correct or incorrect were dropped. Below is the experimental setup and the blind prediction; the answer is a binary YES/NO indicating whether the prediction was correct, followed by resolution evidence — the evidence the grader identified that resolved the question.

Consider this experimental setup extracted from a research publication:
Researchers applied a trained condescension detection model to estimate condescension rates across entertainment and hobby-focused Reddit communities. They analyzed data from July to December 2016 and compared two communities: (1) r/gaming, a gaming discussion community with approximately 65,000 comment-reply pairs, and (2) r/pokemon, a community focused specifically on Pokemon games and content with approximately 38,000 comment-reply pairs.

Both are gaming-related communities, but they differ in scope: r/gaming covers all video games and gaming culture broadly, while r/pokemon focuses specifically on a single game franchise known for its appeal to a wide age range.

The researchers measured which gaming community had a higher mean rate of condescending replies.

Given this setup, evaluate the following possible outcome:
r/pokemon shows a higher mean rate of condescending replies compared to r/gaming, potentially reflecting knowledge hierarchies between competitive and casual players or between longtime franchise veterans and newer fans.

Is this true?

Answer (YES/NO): NO